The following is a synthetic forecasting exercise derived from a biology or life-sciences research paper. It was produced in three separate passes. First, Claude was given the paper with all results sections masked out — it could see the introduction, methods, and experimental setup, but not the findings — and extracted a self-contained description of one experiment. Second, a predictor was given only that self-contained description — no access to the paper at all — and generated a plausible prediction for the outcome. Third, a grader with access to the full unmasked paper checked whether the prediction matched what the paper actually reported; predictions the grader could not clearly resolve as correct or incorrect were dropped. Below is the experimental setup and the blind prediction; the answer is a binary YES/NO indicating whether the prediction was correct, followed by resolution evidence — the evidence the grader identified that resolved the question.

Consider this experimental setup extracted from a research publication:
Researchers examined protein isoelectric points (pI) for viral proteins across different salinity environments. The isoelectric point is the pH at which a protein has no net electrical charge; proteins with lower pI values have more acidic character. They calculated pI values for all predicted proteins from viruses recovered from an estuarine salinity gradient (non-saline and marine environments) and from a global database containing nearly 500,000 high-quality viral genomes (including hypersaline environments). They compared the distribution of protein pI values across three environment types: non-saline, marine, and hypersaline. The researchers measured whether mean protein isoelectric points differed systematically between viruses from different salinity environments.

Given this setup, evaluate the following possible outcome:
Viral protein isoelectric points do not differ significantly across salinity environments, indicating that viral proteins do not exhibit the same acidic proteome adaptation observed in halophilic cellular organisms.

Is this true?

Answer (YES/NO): NO